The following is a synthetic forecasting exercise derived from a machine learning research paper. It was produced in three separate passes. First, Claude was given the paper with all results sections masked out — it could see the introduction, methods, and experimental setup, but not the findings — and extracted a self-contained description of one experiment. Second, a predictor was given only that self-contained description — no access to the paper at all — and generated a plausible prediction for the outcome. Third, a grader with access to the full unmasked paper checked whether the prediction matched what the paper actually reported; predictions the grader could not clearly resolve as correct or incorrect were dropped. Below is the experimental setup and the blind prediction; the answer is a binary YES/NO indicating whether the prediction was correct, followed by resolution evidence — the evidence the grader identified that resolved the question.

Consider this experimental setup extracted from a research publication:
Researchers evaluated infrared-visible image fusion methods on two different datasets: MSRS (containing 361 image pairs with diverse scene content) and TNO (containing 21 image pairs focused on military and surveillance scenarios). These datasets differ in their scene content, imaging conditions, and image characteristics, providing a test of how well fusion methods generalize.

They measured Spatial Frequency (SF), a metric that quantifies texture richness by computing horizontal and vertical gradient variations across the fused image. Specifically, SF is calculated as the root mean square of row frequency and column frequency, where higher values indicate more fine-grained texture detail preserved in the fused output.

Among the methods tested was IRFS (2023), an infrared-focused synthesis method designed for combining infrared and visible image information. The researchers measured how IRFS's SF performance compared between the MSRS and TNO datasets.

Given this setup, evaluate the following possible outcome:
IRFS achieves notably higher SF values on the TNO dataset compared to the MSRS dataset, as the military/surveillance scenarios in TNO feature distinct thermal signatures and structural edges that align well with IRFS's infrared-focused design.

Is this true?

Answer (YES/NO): NO